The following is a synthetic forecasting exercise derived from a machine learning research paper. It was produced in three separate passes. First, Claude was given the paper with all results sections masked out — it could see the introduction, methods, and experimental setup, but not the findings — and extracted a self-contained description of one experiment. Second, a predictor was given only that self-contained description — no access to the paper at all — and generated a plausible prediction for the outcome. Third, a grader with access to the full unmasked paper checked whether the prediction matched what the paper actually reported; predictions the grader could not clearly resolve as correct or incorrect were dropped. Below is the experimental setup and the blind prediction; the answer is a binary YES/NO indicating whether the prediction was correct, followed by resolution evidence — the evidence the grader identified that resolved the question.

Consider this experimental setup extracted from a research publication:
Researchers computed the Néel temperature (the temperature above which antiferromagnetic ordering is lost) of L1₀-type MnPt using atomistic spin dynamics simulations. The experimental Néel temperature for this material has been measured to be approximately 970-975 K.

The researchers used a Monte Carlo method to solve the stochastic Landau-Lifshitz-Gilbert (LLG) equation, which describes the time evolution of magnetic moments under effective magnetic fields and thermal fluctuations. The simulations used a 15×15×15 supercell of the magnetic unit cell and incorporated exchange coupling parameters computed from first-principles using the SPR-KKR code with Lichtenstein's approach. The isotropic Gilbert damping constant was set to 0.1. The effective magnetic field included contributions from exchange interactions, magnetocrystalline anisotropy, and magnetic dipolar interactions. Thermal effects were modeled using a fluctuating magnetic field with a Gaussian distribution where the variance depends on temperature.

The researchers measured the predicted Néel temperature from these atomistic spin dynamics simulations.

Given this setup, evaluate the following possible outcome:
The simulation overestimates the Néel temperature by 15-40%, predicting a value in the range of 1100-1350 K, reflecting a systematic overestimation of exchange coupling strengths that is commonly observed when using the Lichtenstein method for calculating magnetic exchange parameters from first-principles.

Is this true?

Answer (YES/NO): NO